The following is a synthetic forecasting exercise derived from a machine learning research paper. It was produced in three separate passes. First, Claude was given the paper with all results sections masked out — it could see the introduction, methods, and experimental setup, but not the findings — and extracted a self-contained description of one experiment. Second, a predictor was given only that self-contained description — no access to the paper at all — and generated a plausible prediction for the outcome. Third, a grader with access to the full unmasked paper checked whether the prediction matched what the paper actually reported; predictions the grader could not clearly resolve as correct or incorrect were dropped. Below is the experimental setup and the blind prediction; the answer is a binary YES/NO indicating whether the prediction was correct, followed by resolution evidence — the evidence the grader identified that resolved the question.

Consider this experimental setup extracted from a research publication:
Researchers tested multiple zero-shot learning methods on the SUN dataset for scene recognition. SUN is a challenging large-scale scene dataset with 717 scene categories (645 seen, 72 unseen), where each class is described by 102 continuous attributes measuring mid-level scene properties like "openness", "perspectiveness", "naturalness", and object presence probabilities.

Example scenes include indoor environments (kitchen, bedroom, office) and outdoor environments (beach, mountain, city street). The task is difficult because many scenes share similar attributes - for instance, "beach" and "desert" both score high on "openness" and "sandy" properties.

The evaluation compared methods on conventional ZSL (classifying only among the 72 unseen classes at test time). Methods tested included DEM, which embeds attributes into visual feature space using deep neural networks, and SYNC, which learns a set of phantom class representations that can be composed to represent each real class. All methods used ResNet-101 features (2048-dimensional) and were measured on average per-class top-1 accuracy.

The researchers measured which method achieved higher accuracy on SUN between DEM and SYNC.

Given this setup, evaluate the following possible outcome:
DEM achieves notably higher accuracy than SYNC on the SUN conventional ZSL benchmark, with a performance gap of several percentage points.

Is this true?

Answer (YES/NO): YES